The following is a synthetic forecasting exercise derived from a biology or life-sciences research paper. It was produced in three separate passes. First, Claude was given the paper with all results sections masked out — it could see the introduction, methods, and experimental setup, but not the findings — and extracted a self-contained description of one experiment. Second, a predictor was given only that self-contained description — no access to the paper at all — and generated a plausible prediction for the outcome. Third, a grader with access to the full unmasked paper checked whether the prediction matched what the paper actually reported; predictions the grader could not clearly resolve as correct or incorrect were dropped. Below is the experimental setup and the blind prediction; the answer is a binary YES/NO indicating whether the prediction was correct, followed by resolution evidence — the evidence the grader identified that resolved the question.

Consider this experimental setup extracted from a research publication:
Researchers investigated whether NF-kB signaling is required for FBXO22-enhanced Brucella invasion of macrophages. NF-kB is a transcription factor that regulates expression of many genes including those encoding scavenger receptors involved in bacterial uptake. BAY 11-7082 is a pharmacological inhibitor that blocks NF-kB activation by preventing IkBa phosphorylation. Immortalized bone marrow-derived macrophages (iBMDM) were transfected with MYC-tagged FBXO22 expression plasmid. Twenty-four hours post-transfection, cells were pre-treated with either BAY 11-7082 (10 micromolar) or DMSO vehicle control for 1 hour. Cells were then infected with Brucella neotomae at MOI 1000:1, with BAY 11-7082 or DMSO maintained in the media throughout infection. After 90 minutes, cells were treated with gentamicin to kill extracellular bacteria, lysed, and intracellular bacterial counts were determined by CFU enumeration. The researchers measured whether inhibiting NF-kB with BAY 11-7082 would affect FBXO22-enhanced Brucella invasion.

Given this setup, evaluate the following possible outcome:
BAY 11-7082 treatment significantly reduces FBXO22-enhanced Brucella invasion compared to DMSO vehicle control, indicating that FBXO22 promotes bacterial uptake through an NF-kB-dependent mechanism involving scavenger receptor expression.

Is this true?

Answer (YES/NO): YES